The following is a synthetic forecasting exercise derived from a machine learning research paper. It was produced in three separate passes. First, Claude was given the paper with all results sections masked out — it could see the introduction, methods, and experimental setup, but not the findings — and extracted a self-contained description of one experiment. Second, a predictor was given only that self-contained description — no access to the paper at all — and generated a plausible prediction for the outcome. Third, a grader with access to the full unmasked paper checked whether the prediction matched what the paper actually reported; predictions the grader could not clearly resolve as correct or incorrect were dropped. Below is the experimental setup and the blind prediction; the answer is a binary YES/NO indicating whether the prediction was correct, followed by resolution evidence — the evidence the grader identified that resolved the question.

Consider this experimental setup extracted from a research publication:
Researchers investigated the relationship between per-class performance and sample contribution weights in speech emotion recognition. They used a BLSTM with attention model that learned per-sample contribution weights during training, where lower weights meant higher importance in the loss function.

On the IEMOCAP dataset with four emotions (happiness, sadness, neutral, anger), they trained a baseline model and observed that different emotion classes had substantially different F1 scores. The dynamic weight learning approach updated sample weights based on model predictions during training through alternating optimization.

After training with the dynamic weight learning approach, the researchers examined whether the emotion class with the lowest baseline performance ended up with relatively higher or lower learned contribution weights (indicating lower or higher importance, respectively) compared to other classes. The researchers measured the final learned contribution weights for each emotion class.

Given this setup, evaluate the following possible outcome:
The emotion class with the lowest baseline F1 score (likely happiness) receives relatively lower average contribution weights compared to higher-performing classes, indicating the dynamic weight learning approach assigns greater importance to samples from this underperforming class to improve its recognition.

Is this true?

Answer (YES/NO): NO